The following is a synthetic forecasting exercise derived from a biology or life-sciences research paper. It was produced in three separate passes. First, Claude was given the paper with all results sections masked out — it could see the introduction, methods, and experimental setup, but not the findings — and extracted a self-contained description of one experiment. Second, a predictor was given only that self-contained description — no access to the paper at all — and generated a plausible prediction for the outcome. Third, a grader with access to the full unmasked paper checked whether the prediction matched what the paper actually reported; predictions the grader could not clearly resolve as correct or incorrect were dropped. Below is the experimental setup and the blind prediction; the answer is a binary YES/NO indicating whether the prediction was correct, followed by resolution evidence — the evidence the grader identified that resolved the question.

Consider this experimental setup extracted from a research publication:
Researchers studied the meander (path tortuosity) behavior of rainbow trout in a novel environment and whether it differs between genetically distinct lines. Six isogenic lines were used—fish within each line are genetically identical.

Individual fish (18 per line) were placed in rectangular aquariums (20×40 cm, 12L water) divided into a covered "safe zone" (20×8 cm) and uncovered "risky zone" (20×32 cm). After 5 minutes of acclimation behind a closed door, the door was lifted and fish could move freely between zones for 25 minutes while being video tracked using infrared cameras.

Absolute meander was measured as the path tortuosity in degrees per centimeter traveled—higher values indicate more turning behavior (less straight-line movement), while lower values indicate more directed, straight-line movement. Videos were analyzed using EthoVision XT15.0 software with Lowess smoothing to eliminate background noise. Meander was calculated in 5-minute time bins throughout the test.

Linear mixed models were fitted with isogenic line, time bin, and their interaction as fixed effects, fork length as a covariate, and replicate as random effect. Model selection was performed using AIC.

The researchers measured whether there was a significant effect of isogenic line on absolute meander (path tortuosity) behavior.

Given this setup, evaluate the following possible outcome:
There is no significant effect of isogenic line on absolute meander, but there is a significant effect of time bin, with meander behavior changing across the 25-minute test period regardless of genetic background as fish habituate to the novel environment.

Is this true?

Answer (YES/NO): NO